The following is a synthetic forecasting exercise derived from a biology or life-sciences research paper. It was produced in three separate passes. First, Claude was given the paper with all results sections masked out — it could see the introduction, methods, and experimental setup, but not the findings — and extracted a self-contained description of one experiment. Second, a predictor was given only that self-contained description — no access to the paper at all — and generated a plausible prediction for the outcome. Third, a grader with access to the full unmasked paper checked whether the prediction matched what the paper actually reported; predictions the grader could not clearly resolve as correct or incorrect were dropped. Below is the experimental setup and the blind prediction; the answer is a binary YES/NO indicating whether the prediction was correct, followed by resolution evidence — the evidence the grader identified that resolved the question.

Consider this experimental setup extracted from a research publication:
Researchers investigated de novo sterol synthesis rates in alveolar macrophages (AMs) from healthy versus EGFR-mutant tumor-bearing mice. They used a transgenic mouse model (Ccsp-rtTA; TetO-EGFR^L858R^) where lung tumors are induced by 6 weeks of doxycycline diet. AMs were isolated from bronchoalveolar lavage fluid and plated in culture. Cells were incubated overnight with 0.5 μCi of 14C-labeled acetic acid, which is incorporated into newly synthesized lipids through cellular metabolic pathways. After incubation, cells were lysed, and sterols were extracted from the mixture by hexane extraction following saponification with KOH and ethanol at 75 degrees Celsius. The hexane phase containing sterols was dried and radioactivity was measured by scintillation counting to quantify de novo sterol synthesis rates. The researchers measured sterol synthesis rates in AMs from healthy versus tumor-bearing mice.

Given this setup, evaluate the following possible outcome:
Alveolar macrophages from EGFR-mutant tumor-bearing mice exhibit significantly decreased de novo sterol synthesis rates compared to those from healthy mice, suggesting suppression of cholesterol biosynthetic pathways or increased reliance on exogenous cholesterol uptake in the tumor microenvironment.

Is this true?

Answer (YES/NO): NO